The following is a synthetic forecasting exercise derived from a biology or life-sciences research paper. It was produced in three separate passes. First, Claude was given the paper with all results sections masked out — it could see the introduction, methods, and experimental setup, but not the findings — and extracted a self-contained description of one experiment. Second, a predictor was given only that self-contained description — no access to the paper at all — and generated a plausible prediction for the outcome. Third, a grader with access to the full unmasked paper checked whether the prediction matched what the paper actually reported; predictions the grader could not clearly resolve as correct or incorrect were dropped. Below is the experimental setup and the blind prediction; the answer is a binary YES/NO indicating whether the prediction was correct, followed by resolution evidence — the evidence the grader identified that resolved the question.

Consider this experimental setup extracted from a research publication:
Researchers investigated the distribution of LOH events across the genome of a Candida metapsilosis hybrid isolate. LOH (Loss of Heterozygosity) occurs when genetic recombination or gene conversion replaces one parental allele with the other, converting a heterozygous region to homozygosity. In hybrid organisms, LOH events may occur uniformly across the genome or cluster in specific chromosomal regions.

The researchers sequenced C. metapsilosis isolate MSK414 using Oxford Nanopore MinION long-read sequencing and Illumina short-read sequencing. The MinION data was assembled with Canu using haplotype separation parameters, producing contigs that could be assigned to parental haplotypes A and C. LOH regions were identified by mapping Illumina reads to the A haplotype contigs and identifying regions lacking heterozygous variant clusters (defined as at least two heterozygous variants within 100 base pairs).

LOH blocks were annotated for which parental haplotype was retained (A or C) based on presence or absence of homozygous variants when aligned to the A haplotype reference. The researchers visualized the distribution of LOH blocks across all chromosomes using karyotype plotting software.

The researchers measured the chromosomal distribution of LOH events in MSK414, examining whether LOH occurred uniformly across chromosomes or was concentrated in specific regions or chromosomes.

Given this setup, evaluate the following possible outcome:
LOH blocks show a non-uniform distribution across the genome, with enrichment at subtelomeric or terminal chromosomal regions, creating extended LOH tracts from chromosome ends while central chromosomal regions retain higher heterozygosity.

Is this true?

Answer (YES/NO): NO